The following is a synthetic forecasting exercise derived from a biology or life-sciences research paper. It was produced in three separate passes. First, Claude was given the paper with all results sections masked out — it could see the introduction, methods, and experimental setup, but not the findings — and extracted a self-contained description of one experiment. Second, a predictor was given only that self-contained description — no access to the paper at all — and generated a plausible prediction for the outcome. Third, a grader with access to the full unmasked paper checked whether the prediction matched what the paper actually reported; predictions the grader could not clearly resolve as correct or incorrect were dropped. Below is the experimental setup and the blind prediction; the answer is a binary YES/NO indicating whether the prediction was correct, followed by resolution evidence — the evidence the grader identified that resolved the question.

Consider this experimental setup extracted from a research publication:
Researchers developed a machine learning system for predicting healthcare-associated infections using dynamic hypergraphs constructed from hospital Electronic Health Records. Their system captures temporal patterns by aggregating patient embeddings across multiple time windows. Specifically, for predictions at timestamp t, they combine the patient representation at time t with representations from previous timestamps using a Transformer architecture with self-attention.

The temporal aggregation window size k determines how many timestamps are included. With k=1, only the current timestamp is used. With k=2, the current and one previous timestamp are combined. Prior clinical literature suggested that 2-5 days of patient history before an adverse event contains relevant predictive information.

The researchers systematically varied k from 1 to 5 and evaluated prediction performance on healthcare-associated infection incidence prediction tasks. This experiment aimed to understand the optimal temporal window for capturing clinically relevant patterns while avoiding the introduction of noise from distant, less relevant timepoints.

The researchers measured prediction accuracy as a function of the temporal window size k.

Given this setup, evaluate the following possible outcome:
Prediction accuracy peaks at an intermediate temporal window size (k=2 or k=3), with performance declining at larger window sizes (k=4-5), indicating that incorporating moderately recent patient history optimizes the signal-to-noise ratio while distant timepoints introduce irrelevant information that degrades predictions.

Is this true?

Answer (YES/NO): YES